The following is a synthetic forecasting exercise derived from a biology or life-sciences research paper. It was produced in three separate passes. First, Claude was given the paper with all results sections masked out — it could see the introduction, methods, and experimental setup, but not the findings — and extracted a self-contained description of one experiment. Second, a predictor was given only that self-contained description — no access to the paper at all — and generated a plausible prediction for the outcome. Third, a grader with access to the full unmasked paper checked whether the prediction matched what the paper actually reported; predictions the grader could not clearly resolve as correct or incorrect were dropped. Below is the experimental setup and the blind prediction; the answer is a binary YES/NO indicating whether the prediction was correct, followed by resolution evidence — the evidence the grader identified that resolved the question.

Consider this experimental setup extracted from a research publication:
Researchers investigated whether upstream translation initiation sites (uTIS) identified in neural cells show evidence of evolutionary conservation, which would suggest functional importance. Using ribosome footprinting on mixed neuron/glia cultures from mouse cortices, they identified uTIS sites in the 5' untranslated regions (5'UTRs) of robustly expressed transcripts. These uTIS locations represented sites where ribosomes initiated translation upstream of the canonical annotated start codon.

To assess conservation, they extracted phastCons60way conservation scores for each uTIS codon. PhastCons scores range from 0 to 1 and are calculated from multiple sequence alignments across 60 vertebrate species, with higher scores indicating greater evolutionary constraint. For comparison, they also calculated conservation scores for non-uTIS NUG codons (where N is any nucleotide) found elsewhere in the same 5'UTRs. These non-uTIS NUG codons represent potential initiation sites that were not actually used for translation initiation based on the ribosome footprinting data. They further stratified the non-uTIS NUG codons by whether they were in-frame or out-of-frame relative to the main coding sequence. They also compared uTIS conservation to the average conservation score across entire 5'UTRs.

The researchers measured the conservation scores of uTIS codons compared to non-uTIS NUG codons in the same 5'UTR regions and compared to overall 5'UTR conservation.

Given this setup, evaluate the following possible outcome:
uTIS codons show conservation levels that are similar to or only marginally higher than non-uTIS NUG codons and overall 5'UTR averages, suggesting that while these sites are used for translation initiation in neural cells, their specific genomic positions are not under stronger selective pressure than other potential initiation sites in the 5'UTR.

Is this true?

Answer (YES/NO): NO